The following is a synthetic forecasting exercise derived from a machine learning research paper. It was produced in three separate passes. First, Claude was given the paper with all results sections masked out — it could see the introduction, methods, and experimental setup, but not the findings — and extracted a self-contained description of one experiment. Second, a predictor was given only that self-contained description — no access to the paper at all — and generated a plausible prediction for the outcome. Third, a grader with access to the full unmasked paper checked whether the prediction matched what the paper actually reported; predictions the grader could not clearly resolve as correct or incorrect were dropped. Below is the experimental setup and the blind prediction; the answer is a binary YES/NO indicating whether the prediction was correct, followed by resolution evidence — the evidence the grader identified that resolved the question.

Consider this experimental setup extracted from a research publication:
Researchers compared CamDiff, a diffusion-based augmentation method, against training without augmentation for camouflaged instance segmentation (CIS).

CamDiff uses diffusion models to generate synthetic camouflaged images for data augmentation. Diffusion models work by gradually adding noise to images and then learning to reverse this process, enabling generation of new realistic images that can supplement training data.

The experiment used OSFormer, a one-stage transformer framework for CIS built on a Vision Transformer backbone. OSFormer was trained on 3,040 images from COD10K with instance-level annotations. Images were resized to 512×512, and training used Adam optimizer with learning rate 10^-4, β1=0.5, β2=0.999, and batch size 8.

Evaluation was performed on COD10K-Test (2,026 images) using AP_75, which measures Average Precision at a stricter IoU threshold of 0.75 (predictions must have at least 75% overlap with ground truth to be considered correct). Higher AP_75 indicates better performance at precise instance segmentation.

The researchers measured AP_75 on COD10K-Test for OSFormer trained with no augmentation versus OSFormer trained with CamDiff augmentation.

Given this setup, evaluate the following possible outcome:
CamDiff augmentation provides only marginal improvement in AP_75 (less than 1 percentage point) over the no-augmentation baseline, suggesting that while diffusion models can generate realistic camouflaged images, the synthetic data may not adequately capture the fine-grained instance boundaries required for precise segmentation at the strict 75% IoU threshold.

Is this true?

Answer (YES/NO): YES